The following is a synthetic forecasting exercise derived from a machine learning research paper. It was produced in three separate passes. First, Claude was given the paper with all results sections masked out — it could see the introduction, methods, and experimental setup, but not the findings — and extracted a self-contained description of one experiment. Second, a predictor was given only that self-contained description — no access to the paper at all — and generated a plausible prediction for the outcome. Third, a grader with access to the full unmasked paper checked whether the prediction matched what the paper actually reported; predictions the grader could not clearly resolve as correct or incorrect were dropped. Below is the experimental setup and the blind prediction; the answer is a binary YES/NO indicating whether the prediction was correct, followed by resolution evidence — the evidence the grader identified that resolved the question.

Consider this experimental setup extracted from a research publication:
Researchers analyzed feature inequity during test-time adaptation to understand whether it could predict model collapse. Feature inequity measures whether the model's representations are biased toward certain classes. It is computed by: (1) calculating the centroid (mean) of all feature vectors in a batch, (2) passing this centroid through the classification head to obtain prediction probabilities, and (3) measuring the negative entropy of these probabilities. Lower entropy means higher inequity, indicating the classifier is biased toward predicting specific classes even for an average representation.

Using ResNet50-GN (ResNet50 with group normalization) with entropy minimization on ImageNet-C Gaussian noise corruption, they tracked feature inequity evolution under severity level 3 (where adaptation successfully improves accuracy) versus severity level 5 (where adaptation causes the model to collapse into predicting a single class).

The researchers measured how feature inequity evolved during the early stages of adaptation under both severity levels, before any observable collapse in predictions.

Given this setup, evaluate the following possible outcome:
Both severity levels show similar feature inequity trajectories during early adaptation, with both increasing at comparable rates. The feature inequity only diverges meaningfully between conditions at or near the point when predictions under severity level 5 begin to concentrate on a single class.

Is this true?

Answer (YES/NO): NO